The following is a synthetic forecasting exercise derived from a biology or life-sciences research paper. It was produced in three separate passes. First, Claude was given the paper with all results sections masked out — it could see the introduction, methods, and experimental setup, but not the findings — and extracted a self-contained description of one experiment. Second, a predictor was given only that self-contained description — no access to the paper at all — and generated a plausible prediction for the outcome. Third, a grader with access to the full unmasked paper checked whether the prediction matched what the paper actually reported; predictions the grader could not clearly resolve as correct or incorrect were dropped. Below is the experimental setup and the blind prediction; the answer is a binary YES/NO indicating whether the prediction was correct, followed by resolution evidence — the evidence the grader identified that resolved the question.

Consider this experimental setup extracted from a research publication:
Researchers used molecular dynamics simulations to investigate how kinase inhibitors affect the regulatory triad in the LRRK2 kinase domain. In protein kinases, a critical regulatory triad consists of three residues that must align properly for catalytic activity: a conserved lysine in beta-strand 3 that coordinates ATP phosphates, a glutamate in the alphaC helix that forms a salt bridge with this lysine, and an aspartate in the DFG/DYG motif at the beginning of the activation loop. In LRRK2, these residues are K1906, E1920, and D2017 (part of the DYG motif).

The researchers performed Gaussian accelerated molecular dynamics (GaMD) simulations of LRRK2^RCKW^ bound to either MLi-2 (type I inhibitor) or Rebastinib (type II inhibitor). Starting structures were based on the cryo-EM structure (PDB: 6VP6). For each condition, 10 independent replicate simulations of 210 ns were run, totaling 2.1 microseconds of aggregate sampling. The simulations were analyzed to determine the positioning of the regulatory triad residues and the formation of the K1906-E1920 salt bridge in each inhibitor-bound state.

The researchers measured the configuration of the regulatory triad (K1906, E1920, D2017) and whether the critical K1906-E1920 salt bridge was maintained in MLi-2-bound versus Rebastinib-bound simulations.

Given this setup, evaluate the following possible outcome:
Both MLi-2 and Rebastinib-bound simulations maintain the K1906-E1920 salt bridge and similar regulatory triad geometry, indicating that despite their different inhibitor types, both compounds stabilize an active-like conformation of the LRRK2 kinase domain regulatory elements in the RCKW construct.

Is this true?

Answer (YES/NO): NO